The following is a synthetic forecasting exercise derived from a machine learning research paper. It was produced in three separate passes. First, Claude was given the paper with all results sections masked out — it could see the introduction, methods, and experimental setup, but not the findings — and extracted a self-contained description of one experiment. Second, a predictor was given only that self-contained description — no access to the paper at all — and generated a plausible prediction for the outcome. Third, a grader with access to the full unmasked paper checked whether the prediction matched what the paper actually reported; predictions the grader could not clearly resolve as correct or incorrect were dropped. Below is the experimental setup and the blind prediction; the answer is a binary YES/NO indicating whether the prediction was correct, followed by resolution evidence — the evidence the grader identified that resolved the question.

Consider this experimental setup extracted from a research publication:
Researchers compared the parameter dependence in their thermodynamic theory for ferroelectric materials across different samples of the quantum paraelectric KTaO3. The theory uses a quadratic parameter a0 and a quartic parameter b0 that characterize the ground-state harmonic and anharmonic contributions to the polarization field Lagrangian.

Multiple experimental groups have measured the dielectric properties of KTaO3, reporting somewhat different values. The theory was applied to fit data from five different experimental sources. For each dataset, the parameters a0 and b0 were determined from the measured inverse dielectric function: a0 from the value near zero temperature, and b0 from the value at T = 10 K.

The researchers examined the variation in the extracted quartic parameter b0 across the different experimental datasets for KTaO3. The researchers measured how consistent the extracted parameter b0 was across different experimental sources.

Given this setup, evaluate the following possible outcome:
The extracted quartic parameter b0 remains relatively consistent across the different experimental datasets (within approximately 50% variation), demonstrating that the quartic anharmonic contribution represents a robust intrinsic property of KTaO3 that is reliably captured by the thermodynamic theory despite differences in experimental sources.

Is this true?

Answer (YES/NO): NO